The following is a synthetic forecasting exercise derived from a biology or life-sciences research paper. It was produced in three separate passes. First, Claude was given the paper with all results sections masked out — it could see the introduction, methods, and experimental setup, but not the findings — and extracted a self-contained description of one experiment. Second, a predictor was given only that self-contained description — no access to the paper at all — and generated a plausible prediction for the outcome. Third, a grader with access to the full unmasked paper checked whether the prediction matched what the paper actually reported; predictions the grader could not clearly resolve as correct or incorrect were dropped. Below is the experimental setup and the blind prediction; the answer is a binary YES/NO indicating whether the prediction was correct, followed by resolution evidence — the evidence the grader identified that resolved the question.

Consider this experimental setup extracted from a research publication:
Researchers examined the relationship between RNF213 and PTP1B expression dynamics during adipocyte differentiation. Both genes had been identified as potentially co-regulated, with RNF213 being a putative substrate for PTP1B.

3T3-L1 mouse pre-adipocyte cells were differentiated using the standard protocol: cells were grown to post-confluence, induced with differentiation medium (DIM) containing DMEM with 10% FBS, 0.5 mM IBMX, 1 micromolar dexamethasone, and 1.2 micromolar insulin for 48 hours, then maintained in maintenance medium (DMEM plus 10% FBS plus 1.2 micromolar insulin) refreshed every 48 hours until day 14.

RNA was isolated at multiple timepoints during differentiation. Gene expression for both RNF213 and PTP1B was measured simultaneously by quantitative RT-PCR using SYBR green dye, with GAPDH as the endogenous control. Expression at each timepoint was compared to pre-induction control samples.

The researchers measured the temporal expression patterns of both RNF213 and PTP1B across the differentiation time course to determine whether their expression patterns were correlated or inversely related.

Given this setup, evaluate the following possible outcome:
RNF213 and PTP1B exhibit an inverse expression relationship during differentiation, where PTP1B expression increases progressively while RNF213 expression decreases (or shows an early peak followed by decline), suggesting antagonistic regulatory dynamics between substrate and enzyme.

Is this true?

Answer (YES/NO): NO